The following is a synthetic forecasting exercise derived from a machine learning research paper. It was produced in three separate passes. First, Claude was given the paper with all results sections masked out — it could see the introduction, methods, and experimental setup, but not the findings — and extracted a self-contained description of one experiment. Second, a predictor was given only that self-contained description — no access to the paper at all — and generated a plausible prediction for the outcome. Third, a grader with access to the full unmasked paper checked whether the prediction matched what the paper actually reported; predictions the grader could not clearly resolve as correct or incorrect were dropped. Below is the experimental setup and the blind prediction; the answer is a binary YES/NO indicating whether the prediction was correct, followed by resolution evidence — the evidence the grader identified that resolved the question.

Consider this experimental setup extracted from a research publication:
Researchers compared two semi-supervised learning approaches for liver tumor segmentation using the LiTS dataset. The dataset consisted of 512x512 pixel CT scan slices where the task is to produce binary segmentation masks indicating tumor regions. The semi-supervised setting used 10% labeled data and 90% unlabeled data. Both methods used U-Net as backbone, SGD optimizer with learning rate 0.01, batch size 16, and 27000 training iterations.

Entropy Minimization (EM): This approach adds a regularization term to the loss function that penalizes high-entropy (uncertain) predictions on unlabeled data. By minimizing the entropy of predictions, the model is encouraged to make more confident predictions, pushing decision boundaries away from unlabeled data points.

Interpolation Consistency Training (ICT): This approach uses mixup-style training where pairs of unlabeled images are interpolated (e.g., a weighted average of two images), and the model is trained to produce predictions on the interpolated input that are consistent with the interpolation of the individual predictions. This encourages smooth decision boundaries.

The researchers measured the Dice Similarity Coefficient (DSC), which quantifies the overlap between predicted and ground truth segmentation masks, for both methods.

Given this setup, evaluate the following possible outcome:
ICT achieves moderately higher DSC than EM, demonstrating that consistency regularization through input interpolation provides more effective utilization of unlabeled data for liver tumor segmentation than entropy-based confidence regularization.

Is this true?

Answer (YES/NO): YES